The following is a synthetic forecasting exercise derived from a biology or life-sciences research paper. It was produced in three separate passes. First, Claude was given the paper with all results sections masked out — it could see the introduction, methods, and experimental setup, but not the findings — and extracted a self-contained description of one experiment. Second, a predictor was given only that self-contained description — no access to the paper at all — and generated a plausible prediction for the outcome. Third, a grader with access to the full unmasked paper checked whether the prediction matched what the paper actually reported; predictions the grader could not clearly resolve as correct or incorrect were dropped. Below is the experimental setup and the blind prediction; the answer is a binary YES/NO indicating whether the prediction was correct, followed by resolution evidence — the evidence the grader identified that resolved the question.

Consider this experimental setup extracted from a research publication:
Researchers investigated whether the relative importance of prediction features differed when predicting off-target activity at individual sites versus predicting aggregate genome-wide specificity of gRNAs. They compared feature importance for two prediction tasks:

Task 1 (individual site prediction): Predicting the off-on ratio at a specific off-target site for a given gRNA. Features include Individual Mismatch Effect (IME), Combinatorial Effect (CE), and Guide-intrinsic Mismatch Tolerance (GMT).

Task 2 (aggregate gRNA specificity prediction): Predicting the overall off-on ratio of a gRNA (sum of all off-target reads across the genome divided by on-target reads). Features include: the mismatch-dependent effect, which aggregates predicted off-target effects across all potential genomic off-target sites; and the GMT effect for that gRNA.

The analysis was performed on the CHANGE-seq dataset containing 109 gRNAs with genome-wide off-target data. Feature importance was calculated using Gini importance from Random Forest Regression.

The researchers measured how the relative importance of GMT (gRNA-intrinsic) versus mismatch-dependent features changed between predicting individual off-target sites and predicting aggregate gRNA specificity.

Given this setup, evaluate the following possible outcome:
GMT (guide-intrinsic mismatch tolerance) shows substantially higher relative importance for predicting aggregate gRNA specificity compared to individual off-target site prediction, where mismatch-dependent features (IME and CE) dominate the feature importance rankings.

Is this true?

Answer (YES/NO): YES